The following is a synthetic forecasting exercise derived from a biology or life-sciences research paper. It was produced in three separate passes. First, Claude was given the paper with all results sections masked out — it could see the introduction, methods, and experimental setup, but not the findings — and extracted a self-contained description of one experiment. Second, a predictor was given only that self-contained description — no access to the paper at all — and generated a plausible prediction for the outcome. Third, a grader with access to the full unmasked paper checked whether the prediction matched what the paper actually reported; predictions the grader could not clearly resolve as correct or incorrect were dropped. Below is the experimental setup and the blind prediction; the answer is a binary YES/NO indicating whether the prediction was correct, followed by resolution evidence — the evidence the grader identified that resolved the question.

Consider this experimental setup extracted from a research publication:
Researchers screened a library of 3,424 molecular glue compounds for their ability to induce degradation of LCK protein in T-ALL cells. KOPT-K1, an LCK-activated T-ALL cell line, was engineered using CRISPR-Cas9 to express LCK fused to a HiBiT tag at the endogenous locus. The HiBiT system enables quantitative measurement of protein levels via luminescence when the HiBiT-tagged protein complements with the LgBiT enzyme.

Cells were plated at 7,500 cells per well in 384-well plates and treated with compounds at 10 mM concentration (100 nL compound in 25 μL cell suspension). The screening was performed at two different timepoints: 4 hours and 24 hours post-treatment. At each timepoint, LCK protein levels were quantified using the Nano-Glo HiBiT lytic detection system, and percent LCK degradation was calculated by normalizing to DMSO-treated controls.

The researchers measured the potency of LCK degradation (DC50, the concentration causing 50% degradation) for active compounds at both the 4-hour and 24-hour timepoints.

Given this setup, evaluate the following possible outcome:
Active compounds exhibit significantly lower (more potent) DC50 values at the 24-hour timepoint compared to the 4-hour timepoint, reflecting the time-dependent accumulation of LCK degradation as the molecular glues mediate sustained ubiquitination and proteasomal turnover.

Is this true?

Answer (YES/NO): YES